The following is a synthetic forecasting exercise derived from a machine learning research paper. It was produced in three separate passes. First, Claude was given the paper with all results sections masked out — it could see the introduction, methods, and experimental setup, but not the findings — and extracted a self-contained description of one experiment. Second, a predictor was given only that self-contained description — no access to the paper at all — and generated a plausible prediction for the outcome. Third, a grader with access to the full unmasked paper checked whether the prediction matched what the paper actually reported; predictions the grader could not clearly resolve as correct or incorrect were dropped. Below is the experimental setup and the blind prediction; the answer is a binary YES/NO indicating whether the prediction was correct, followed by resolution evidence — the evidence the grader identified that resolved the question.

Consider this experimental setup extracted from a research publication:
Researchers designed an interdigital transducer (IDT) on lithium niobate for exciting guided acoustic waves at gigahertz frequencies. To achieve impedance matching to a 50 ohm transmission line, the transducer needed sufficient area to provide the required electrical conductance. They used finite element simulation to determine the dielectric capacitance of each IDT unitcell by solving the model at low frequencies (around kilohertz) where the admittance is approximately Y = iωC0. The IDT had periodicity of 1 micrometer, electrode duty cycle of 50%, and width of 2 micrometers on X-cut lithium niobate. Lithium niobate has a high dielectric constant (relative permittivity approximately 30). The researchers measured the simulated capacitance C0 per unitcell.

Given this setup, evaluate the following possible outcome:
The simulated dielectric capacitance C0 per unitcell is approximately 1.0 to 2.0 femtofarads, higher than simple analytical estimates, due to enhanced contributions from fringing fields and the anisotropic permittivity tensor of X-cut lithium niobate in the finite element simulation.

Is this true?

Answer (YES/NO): NO